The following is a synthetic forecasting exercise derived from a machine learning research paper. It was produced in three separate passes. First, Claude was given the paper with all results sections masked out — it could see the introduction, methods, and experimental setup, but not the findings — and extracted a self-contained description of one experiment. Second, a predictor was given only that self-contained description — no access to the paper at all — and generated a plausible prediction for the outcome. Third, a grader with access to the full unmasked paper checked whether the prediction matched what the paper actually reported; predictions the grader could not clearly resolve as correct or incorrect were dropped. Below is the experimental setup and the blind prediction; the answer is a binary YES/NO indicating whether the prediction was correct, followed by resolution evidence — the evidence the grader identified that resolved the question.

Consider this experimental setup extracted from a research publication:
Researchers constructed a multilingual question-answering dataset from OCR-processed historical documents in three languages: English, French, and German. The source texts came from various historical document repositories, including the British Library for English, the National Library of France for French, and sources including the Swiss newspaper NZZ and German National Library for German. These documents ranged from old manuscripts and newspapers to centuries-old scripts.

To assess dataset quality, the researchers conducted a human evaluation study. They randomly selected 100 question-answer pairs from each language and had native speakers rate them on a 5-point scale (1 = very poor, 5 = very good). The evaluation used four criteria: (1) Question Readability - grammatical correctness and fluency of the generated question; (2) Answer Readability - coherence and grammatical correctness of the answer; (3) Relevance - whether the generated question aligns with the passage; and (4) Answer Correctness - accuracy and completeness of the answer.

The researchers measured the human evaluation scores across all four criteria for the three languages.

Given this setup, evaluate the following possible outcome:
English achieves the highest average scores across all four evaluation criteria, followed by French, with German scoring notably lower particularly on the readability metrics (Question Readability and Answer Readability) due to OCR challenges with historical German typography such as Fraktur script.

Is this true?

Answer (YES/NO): NO